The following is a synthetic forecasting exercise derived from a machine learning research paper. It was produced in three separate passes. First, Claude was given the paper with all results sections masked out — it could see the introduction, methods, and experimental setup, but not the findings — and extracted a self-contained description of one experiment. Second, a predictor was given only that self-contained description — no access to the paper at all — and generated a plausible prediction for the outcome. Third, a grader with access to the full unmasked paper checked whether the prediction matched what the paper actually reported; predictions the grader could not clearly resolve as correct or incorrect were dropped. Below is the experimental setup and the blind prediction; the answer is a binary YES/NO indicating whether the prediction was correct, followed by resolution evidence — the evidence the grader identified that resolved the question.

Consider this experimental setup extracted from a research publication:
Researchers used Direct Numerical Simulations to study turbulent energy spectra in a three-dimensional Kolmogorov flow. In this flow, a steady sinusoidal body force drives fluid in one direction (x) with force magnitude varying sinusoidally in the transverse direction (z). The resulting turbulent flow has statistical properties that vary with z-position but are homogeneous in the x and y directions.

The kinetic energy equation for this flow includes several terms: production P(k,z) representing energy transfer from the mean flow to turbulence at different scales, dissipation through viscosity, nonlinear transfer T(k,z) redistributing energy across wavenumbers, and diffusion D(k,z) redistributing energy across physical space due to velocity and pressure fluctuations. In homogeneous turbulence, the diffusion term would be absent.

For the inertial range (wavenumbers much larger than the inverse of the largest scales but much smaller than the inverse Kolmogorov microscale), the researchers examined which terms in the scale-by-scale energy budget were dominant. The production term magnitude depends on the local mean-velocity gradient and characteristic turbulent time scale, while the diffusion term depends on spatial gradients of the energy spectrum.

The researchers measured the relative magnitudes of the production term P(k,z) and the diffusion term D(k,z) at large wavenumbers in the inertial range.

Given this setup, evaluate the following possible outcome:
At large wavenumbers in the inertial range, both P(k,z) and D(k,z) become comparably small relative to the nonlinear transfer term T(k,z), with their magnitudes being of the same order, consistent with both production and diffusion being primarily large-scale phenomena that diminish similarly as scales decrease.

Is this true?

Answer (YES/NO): NO